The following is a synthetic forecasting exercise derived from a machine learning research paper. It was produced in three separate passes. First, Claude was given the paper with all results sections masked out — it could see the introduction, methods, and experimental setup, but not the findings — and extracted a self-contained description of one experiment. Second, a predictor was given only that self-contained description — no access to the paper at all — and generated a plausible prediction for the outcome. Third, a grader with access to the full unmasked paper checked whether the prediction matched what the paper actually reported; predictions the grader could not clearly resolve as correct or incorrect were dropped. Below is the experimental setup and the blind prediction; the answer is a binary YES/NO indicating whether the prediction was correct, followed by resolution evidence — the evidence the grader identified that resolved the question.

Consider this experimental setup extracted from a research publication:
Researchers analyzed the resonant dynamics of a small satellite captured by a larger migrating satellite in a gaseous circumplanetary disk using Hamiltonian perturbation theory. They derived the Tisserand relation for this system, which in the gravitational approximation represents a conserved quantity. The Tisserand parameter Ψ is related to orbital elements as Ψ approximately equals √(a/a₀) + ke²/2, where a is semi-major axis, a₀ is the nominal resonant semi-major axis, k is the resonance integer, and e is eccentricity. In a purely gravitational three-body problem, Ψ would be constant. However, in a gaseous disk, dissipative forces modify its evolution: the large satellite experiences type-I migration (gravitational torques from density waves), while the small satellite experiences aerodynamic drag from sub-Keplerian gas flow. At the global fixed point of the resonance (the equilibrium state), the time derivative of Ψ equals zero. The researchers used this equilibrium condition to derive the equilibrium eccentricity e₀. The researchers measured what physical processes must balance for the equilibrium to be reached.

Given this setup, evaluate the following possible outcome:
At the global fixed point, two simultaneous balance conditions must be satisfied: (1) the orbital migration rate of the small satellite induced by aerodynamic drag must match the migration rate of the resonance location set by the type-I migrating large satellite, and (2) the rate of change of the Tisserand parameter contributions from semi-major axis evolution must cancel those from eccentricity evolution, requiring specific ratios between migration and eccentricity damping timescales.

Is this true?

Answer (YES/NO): NO